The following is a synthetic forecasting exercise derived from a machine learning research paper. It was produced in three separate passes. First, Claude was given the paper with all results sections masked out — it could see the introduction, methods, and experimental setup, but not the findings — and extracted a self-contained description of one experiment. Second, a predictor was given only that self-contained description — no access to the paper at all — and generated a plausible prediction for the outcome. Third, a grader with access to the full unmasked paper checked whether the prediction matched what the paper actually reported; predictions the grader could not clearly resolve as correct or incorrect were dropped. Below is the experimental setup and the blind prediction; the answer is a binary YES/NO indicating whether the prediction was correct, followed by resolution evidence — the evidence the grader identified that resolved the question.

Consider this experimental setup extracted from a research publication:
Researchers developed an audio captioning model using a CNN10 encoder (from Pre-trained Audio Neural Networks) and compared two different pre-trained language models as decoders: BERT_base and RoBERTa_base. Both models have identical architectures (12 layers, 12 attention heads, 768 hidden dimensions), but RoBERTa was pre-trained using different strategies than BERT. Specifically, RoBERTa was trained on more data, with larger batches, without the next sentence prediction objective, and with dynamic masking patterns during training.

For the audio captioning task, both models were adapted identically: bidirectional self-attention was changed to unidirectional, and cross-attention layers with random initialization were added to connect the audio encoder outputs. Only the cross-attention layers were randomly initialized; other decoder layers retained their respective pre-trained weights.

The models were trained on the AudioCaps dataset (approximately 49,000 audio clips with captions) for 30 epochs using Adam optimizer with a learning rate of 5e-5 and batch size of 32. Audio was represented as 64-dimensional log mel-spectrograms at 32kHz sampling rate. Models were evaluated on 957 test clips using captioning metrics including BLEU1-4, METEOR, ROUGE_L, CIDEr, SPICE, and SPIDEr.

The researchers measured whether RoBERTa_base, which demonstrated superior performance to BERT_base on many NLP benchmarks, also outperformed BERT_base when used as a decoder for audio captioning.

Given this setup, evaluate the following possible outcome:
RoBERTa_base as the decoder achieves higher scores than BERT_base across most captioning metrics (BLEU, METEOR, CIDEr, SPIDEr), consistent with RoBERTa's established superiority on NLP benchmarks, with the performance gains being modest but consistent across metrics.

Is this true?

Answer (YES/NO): NO